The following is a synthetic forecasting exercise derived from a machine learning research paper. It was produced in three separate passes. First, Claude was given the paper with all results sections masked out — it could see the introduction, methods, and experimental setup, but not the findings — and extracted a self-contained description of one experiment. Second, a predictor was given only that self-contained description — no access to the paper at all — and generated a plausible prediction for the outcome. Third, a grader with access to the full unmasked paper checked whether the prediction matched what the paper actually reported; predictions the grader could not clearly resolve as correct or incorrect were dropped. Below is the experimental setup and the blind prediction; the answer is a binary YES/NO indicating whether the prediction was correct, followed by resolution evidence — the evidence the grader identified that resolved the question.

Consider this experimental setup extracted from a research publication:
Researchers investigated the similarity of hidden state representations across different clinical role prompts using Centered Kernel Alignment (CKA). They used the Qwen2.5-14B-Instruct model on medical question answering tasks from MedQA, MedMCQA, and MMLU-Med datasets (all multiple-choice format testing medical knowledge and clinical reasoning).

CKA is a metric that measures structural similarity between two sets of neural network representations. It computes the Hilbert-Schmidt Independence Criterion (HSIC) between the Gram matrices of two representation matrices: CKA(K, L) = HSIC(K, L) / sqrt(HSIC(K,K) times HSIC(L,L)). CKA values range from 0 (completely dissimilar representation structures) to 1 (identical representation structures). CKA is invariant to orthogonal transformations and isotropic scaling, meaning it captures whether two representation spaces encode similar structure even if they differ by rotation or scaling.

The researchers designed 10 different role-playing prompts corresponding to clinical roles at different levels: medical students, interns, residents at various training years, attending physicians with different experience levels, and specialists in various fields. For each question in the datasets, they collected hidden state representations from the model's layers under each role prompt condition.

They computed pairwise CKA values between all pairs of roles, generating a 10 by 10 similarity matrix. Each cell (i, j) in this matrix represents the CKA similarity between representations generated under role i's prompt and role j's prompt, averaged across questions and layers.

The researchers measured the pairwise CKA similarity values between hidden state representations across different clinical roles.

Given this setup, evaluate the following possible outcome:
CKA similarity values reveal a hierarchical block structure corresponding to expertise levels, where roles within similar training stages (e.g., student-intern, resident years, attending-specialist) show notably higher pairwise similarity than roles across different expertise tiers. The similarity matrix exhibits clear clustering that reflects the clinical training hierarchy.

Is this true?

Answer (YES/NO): NO